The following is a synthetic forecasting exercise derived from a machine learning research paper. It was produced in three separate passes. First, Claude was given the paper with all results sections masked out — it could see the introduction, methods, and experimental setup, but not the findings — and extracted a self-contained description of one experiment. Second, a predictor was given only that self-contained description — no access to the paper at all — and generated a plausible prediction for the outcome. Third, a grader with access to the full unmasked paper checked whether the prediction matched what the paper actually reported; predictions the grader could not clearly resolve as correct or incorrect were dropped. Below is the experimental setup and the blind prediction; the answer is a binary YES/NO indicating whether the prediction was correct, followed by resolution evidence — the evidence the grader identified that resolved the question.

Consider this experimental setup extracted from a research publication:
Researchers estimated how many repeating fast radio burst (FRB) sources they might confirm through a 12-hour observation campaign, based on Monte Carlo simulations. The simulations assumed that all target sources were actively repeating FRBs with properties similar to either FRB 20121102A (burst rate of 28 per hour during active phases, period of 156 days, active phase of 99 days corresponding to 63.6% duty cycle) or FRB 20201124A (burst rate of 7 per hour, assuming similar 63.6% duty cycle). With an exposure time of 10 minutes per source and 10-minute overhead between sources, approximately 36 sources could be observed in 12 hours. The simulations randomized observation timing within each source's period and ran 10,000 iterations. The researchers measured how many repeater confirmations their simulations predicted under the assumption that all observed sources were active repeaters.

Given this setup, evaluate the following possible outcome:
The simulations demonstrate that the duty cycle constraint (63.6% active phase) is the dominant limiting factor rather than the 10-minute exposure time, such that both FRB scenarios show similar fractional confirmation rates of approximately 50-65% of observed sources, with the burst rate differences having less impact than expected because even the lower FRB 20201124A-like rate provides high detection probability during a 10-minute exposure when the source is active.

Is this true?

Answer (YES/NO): NO